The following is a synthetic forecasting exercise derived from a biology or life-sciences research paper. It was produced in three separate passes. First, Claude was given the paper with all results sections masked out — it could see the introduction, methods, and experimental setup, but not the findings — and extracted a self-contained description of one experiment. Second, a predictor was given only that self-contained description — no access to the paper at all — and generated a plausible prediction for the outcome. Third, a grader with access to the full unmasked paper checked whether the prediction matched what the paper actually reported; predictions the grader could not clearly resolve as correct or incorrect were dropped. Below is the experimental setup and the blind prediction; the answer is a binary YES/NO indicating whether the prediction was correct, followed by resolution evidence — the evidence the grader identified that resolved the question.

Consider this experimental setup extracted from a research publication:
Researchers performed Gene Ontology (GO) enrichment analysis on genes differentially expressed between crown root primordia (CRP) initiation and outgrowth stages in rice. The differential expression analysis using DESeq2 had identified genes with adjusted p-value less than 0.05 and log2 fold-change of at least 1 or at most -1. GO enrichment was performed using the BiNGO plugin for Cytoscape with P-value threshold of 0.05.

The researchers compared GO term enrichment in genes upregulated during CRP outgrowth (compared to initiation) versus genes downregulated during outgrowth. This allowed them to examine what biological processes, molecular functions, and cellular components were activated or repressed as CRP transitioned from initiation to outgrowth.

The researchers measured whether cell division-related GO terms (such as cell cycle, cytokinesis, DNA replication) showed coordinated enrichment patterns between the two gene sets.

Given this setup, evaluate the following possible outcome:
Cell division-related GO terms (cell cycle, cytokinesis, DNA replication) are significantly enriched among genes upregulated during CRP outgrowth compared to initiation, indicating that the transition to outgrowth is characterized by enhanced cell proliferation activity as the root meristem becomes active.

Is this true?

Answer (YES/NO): NO